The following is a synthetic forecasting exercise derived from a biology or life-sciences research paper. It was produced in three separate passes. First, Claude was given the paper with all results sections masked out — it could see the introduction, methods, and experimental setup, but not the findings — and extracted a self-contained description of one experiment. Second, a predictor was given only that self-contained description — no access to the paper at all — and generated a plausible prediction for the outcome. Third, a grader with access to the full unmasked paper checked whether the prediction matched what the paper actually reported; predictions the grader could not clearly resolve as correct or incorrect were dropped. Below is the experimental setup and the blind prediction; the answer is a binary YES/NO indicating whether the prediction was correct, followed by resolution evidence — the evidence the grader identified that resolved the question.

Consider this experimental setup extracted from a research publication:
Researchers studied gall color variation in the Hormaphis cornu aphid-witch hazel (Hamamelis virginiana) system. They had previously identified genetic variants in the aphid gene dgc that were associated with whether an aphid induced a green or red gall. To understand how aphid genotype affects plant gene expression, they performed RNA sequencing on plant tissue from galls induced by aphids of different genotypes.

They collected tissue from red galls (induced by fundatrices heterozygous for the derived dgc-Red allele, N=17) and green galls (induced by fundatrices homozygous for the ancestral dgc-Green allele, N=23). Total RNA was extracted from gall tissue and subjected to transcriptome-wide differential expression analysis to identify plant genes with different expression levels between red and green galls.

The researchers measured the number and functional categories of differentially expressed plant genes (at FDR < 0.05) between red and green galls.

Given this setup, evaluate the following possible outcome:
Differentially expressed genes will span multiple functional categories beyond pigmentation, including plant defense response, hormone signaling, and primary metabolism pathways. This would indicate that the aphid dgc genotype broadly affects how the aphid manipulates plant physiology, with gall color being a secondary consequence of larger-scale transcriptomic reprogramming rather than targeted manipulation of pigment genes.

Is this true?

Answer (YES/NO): NO